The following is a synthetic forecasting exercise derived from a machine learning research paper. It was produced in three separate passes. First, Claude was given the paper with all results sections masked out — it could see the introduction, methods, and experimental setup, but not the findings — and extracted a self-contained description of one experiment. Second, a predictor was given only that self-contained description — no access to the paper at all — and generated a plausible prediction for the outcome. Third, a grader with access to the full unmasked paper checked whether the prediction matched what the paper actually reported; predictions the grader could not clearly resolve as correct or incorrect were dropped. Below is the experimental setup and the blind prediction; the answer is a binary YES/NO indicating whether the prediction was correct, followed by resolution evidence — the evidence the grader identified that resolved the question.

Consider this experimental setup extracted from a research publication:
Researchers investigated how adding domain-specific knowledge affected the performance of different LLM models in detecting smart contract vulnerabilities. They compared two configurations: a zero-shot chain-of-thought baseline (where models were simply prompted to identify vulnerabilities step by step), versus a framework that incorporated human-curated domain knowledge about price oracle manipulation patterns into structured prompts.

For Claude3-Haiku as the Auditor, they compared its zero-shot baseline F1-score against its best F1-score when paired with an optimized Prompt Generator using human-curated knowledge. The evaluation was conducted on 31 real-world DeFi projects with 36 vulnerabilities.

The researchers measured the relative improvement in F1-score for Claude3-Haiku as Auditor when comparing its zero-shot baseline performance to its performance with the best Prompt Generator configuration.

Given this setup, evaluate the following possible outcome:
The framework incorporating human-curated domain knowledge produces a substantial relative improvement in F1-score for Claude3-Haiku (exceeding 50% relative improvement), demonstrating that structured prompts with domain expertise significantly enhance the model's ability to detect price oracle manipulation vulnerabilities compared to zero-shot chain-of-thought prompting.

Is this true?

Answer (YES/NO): NO